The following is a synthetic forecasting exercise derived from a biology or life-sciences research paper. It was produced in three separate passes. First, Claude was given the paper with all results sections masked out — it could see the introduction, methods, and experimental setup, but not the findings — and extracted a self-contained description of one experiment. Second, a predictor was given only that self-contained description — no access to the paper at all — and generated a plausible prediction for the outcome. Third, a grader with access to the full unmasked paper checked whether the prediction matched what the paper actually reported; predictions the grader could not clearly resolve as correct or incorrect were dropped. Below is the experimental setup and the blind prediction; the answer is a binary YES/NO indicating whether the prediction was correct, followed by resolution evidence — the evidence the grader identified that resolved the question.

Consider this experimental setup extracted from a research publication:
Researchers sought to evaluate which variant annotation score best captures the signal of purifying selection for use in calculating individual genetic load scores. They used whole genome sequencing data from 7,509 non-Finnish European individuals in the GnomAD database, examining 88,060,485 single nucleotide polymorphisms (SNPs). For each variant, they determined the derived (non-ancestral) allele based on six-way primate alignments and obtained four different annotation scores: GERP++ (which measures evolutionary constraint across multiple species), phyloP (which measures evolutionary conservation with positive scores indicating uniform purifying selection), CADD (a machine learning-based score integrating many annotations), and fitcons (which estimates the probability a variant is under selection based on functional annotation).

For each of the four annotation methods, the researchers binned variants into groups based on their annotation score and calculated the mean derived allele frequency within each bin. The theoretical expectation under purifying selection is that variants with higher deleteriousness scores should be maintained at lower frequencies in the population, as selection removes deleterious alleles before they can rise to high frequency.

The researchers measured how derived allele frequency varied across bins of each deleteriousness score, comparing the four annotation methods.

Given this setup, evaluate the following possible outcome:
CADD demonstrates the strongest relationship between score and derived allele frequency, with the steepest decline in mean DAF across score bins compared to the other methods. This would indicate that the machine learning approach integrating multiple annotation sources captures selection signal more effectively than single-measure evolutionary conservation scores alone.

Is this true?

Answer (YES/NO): NO